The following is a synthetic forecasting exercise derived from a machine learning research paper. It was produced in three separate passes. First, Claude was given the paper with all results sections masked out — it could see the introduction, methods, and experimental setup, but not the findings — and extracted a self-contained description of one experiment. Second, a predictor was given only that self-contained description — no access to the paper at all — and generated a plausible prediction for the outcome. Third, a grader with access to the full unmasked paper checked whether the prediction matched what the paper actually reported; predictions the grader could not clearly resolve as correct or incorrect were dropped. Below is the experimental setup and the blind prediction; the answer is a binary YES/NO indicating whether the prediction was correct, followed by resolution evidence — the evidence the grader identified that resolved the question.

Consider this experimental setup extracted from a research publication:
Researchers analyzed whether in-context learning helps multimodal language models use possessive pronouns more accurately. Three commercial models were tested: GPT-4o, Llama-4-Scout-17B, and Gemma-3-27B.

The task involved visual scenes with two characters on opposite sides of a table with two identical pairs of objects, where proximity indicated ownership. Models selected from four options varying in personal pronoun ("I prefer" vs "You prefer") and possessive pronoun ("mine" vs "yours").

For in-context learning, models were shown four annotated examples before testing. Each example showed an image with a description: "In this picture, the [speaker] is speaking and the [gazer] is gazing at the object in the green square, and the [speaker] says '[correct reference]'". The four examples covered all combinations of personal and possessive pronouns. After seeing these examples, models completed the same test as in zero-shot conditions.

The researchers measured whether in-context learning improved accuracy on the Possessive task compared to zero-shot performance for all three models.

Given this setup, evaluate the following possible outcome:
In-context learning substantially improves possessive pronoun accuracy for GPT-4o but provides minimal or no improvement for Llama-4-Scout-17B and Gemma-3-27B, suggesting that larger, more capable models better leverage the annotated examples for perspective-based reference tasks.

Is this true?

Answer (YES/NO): YES